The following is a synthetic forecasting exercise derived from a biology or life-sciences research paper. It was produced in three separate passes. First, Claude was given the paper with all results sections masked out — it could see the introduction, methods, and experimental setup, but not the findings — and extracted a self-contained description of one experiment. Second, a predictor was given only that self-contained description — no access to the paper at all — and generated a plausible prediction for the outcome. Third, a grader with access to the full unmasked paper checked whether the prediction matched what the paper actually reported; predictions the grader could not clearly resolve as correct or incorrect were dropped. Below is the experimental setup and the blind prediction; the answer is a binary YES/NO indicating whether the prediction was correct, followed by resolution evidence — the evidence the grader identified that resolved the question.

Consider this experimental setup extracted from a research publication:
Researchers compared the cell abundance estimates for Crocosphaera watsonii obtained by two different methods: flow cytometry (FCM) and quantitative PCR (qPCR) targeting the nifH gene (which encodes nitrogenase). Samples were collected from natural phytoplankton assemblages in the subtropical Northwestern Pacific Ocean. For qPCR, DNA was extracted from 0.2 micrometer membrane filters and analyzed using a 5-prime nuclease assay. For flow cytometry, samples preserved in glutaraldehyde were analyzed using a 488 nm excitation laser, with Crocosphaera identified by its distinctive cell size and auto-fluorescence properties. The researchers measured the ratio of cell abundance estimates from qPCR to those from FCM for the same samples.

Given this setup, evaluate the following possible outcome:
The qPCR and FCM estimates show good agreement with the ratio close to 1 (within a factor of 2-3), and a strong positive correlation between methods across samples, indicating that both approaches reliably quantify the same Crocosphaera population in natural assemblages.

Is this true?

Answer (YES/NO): NO